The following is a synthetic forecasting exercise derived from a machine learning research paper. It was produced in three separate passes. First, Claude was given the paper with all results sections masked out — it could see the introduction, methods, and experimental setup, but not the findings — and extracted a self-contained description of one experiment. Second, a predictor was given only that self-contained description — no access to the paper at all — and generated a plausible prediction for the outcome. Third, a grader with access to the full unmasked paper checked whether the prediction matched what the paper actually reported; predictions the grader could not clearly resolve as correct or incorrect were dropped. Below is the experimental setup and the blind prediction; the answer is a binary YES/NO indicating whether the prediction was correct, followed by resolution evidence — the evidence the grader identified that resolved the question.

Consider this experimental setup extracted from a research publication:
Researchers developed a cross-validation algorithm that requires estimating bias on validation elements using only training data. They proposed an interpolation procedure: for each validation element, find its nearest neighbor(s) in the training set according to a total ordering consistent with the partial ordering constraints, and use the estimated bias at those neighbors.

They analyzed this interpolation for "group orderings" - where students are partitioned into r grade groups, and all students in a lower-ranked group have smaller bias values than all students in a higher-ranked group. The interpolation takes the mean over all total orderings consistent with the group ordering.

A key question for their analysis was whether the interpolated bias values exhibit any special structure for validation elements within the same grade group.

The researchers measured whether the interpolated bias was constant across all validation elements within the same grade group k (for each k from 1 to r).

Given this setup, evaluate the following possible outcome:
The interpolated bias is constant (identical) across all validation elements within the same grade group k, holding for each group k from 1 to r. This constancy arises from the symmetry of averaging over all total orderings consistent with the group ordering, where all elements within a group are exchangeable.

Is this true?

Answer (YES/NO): YES